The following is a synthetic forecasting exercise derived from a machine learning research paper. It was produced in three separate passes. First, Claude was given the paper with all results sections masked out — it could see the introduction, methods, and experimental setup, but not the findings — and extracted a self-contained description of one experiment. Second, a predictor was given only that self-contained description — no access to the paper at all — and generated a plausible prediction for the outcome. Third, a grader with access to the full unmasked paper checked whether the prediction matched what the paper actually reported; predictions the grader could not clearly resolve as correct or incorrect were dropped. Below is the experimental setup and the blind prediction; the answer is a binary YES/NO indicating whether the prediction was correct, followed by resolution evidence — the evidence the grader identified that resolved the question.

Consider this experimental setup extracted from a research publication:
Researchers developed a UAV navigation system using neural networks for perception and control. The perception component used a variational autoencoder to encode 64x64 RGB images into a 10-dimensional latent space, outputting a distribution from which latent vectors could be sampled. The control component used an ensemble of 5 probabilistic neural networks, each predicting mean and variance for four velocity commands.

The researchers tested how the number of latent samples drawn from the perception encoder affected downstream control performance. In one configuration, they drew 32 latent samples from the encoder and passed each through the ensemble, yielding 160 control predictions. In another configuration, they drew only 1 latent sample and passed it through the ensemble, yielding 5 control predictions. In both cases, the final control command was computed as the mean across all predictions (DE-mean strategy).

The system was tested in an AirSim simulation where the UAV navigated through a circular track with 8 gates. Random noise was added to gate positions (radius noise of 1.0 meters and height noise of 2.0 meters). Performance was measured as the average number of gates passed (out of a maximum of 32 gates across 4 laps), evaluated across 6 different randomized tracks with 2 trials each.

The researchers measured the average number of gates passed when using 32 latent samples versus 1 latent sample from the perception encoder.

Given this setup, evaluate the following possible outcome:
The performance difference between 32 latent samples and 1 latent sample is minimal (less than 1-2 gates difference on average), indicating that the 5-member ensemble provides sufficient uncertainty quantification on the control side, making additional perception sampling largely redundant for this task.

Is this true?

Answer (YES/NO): YES